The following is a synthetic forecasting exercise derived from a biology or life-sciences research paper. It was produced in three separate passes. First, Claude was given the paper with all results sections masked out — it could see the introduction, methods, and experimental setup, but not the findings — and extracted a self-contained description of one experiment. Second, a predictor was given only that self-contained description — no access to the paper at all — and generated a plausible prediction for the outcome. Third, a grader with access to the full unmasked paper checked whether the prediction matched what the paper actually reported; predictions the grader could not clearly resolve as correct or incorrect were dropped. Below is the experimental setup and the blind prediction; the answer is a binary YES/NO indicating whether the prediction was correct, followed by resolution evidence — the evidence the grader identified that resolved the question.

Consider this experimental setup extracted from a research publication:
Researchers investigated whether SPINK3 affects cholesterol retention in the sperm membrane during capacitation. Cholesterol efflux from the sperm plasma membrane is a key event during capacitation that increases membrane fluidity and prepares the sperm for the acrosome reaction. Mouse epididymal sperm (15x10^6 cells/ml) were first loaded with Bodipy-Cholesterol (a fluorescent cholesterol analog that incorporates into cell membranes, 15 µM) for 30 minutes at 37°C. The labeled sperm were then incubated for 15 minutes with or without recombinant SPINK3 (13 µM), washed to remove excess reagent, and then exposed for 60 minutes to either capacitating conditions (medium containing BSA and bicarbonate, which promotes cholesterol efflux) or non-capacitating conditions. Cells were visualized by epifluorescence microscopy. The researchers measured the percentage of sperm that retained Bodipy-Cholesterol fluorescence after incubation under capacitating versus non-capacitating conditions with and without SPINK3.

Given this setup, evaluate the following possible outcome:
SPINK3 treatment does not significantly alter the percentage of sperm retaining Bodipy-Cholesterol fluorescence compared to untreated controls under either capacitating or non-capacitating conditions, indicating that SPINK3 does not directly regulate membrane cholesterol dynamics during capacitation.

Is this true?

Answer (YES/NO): NO